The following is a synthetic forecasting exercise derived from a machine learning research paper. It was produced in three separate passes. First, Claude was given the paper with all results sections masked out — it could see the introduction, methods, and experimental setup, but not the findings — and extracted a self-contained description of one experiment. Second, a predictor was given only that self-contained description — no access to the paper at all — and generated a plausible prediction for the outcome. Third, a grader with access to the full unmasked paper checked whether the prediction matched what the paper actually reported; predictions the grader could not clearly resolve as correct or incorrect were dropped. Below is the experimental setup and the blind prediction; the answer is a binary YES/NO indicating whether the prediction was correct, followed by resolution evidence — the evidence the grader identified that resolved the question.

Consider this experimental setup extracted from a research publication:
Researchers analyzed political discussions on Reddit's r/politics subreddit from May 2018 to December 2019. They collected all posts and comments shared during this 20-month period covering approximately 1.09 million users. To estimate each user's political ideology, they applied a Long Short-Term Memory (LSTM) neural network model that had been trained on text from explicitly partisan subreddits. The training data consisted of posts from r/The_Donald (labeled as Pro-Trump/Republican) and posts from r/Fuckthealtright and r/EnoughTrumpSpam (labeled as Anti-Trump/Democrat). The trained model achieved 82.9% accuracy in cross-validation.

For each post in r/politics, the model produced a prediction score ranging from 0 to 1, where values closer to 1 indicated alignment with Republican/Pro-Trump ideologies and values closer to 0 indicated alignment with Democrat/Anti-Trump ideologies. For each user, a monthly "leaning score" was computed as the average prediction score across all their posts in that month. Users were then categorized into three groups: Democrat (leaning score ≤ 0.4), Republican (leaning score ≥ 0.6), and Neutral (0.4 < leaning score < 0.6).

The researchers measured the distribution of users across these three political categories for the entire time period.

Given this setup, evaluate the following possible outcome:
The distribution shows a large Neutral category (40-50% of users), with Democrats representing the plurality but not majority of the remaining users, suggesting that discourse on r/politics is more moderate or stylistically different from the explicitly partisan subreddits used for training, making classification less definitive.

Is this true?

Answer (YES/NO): NO